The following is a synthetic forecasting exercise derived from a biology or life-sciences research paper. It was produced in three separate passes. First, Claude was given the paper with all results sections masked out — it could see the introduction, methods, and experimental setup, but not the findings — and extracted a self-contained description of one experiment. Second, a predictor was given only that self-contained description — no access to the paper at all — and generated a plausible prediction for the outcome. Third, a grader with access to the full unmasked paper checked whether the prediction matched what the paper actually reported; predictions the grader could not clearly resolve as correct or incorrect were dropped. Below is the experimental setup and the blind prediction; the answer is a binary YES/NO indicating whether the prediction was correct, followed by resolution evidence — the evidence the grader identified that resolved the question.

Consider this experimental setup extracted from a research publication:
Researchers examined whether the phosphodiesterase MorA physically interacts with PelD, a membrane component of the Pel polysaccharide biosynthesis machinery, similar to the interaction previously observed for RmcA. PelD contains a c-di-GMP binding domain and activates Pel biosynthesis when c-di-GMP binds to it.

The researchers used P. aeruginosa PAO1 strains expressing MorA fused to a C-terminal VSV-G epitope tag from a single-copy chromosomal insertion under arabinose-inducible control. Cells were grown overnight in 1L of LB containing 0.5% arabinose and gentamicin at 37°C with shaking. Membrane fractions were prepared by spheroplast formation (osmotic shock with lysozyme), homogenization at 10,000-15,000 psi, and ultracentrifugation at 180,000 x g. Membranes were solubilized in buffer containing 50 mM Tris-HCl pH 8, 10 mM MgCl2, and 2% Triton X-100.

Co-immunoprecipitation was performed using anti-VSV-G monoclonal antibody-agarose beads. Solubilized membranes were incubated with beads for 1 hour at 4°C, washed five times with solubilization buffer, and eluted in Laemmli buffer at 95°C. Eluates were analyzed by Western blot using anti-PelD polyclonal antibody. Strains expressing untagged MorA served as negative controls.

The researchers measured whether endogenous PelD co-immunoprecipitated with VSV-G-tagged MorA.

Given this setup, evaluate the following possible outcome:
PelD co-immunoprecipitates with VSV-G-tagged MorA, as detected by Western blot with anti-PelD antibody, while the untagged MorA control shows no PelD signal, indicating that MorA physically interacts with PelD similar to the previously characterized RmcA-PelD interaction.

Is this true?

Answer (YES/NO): YES